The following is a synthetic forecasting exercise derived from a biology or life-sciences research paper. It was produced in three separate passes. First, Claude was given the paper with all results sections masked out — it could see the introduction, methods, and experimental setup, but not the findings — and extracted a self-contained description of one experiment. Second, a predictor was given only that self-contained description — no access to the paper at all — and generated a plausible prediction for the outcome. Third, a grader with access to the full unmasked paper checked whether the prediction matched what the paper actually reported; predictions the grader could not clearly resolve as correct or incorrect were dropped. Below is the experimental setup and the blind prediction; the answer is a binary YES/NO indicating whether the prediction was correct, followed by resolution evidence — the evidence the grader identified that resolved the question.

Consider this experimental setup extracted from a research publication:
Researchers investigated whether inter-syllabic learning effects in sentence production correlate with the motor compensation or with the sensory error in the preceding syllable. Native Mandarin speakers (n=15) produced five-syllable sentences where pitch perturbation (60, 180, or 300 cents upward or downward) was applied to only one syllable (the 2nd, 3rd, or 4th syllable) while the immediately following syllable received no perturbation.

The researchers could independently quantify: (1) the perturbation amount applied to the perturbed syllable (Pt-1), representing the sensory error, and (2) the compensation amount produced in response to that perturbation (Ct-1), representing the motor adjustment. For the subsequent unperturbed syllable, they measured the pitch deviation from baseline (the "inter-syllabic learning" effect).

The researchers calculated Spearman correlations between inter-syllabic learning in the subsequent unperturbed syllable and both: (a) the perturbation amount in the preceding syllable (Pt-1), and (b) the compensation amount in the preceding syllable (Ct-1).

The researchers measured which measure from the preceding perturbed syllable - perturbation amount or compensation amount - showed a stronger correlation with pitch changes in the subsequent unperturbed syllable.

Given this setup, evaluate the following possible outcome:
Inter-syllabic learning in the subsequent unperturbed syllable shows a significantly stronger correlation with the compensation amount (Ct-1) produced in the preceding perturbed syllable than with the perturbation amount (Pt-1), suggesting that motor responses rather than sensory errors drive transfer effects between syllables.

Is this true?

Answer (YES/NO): YES